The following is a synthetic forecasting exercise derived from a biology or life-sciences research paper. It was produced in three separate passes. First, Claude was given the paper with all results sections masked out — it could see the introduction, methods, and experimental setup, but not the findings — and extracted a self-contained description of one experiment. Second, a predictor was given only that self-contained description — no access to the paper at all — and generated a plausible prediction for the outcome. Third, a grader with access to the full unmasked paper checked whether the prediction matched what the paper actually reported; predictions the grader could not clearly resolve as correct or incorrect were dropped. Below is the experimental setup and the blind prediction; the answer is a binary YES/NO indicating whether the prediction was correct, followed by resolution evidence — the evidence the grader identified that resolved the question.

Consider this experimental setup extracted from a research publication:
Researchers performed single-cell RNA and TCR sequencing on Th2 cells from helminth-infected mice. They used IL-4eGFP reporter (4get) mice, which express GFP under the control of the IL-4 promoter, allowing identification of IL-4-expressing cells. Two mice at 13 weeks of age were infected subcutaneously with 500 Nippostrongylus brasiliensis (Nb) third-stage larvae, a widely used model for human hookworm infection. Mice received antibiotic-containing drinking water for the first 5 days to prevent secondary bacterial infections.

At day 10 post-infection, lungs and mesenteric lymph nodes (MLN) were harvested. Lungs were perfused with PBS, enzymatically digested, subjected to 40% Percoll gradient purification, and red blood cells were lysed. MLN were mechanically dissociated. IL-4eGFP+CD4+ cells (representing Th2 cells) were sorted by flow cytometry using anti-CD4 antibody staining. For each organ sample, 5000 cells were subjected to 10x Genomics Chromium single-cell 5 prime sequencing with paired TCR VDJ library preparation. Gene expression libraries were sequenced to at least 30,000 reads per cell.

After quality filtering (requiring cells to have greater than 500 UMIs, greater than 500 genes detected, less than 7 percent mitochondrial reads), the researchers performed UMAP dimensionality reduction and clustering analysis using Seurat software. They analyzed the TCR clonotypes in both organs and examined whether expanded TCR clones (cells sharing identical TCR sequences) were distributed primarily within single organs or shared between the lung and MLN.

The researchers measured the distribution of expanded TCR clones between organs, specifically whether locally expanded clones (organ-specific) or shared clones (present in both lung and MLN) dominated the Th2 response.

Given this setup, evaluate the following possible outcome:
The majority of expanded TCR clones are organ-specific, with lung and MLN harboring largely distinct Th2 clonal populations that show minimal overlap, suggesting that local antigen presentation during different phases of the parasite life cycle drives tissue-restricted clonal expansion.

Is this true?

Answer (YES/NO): NO